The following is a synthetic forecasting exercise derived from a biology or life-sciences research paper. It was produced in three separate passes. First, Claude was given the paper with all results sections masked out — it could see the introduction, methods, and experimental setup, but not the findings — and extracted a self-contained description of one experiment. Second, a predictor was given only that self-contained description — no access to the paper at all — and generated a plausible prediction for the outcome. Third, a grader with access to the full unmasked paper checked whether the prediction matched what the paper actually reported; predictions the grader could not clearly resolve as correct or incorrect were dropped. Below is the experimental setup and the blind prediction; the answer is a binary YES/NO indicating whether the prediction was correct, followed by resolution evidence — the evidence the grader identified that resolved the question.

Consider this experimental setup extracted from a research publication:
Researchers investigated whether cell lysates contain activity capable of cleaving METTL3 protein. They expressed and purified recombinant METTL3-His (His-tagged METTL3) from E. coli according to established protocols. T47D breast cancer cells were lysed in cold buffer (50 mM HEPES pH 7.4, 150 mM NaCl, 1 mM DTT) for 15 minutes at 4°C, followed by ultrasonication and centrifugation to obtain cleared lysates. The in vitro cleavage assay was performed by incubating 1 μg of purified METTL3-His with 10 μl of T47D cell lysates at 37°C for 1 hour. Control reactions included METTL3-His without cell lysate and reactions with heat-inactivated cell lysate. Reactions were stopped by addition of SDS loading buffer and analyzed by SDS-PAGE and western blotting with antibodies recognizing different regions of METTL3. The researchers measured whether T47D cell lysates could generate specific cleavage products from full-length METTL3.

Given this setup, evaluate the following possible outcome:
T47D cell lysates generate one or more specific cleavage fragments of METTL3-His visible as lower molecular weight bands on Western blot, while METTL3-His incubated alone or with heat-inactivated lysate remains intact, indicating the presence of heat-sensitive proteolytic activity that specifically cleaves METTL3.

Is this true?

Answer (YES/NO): YES